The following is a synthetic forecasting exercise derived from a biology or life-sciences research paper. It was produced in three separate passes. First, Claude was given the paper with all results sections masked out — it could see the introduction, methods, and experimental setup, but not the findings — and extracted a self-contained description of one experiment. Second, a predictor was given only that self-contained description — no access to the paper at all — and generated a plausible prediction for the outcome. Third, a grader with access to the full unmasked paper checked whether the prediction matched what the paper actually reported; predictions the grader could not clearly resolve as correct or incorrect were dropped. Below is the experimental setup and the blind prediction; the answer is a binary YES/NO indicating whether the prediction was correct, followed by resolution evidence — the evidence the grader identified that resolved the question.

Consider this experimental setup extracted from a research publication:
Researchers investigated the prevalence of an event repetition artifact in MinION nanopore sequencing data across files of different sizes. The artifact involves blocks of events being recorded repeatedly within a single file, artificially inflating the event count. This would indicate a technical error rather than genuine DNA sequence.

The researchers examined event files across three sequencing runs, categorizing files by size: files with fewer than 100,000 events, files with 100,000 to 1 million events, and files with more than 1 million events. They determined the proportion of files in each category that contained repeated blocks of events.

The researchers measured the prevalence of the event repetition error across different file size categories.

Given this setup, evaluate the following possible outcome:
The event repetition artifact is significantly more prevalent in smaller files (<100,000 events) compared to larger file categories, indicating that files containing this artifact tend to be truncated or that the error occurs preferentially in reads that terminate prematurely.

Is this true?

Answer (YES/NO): NO